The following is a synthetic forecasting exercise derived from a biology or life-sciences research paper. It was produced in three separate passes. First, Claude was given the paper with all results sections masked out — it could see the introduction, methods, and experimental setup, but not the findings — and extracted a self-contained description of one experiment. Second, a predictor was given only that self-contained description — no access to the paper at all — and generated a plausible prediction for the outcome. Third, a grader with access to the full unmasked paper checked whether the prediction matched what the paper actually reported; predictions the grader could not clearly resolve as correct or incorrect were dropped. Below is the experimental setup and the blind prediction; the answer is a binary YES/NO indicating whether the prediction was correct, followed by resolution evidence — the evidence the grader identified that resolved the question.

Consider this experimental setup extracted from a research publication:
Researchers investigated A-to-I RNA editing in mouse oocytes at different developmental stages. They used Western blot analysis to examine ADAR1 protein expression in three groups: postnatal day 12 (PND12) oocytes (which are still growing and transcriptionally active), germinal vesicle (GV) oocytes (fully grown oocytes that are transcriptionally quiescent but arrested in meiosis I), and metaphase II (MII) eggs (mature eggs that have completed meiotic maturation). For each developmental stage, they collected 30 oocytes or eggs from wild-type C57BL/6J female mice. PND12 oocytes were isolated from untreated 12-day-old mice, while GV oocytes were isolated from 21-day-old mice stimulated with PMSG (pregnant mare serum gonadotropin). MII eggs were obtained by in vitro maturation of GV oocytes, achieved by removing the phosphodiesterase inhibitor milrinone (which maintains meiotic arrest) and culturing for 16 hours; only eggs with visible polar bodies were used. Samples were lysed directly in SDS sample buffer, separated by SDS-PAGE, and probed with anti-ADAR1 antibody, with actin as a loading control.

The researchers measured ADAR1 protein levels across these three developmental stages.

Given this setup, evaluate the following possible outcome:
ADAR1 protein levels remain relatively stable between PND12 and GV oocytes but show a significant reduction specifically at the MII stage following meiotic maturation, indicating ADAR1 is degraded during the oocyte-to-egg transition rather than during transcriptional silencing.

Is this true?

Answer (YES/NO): NO